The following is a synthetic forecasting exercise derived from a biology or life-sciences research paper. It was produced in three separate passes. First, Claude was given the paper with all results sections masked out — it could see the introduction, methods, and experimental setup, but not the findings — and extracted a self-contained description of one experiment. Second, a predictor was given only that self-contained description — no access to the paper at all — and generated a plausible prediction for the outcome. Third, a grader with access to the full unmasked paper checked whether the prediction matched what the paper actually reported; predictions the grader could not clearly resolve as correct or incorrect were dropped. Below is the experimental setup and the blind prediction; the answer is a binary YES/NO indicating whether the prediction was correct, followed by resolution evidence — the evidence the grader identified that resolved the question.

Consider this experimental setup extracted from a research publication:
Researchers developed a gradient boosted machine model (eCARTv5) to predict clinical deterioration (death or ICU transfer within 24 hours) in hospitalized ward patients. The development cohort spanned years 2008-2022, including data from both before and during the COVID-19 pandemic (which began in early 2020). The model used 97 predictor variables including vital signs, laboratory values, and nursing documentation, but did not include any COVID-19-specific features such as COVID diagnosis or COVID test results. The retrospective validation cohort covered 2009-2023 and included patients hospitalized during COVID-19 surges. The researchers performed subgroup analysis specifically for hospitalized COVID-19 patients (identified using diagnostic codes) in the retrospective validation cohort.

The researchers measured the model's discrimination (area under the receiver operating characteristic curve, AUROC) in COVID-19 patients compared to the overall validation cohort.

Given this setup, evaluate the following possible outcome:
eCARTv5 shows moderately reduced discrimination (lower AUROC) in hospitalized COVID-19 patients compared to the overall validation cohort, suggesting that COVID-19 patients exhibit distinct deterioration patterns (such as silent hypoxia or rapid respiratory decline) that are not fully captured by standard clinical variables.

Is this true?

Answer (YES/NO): NO